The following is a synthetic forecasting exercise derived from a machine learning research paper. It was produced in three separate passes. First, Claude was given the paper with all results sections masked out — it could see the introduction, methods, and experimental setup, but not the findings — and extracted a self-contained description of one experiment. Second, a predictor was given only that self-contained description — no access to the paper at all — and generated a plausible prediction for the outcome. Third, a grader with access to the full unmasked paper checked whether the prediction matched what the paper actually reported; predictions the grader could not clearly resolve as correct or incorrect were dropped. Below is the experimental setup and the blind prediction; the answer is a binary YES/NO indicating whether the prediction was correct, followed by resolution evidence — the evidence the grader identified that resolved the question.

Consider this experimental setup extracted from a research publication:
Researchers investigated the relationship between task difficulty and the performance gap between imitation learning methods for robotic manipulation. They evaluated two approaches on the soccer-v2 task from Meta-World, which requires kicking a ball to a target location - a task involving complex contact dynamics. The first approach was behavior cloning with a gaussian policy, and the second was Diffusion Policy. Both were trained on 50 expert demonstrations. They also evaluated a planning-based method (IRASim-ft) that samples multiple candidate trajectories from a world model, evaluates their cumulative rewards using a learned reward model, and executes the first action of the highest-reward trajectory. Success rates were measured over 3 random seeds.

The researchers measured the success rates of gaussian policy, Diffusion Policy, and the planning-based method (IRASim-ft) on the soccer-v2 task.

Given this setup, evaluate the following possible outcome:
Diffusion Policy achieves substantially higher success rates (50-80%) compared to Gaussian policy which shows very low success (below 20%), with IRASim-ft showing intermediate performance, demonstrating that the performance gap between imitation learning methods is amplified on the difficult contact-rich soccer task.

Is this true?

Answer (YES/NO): NO